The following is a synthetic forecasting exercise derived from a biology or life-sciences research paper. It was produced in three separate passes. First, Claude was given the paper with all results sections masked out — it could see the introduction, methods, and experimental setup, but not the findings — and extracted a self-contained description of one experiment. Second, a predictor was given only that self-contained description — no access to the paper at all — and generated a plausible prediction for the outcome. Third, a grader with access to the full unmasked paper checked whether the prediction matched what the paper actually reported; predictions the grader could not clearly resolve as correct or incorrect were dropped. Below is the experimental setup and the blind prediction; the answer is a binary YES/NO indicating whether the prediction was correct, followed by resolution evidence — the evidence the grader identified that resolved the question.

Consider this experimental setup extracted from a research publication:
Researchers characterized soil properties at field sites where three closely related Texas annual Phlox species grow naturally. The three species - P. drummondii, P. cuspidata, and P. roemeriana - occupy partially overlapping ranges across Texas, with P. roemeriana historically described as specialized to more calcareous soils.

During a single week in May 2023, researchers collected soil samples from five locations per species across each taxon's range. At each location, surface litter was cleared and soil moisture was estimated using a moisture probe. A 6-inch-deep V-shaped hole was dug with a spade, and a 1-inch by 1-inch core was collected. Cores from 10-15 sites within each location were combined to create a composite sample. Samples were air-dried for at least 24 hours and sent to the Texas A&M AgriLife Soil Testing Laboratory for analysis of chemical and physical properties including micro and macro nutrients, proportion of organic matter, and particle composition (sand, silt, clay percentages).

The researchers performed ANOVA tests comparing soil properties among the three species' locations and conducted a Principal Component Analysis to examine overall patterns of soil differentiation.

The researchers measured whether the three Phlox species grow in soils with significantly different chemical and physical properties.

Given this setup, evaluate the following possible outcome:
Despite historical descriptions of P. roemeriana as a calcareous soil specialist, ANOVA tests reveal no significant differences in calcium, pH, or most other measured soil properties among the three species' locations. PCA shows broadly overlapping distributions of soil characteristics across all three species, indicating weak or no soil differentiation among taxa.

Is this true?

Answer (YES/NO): NO